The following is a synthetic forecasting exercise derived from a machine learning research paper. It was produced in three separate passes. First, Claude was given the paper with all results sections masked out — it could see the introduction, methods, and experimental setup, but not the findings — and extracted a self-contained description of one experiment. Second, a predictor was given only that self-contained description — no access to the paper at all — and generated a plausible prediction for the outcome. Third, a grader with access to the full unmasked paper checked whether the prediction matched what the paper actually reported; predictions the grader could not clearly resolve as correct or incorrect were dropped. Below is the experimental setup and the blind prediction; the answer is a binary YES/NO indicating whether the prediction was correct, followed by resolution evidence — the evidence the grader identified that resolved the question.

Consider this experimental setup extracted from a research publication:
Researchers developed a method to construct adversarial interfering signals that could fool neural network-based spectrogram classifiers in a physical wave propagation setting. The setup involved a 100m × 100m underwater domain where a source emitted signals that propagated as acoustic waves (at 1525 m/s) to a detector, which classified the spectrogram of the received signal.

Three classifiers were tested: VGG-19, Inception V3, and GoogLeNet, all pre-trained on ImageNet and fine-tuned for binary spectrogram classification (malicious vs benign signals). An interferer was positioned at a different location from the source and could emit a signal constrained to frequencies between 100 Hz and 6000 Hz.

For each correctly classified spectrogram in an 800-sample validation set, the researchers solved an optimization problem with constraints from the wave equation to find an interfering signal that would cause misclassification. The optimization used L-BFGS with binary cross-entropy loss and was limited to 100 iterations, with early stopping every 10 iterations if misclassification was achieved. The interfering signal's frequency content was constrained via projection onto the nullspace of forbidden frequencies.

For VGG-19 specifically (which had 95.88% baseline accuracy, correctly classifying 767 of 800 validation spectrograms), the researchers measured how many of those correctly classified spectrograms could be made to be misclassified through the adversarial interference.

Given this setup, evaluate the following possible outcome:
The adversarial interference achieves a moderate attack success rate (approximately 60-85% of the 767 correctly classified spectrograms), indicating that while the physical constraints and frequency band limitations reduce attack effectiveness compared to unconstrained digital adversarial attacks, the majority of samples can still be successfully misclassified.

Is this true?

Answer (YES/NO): NO